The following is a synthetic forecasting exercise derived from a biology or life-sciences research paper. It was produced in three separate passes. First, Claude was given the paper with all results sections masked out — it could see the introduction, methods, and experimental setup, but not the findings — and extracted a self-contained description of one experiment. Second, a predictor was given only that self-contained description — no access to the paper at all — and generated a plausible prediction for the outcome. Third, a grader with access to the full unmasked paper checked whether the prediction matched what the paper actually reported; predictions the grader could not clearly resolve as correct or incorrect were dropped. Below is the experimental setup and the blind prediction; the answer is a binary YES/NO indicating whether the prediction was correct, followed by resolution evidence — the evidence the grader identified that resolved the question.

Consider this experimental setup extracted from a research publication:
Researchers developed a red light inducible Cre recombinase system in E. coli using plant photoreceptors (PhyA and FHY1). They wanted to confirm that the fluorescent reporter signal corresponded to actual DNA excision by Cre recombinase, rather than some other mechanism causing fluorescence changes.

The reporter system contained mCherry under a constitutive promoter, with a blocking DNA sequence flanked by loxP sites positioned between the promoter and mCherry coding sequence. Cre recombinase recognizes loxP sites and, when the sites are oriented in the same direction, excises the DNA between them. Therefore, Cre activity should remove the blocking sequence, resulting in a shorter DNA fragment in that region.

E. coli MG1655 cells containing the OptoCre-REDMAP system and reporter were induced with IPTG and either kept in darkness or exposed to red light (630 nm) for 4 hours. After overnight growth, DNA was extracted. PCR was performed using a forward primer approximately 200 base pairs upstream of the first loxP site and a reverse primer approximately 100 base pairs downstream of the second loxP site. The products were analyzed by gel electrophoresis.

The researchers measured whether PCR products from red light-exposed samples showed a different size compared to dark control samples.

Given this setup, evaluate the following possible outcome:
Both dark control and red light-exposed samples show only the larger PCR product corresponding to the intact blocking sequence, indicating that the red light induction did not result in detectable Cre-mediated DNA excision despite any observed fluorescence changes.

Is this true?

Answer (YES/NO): NO